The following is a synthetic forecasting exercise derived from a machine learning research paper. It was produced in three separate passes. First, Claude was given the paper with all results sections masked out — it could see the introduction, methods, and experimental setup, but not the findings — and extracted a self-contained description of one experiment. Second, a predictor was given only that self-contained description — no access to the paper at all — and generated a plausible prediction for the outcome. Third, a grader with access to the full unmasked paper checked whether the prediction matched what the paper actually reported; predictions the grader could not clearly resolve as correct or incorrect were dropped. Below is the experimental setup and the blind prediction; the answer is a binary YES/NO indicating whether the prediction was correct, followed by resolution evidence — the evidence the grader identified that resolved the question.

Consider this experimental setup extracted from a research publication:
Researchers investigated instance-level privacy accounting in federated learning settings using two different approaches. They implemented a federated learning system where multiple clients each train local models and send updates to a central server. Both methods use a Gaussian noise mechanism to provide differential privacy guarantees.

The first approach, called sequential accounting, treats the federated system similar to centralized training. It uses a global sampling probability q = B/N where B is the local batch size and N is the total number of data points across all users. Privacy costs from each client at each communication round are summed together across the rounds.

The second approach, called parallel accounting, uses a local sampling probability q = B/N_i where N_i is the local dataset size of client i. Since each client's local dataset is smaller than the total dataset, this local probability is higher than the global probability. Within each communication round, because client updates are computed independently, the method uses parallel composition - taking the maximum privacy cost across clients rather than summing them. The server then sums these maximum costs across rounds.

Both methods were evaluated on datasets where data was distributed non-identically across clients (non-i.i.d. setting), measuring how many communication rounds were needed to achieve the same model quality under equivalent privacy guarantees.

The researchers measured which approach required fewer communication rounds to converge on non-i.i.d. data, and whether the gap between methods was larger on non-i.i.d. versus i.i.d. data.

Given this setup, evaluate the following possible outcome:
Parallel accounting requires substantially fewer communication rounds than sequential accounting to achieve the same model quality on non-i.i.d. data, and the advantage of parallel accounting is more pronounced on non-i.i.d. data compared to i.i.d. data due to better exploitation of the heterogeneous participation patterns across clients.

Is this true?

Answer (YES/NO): NO